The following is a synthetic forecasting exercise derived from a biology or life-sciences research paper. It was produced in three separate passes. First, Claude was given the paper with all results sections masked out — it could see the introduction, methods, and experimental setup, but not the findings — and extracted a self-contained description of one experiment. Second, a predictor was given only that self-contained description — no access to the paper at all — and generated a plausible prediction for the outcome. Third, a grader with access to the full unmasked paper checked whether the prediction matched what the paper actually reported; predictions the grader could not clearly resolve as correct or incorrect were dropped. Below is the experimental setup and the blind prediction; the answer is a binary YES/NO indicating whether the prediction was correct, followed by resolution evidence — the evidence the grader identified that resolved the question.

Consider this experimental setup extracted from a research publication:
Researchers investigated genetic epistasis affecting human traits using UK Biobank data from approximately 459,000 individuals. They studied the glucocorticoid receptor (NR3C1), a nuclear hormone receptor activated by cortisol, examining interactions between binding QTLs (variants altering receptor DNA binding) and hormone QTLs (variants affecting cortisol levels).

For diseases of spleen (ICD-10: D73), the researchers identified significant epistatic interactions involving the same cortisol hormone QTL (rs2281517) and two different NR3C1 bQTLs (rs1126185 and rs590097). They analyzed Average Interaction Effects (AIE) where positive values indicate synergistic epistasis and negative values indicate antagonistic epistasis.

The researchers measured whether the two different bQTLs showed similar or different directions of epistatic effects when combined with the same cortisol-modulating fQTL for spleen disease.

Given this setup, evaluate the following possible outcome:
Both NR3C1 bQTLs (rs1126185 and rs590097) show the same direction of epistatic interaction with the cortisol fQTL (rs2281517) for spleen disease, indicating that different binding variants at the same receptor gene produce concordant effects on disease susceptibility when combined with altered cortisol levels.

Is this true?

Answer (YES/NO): NO